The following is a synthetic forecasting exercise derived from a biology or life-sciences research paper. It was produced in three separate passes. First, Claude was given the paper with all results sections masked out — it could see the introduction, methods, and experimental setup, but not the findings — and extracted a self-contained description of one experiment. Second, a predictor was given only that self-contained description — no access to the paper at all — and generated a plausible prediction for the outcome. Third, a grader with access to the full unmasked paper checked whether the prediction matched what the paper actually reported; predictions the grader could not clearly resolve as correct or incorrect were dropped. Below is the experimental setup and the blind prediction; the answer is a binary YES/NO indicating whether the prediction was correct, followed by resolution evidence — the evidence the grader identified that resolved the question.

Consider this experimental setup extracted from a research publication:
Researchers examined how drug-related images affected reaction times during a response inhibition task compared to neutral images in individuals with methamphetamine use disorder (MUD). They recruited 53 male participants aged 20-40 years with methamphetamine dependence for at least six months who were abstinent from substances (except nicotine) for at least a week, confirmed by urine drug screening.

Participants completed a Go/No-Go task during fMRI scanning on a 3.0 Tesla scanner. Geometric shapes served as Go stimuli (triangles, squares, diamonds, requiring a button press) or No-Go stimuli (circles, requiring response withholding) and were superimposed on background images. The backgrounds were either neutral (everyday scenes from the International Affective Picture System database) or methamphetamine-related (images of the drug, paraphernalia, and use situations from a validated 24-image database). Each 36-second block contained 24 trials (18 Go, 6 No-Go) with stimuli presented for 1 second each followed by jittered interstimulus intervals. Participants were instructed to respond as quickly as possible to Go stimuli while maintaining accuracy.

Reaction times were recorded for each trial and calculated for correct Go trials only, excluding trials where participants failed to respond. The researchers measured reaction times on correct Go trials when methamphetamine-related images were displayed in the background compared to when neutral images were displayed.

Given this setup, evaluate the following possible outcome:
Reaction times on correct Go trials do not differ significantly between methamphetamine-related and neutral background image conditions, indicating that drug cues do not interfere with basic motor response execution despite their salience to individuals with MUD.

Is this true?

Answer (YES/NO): YES